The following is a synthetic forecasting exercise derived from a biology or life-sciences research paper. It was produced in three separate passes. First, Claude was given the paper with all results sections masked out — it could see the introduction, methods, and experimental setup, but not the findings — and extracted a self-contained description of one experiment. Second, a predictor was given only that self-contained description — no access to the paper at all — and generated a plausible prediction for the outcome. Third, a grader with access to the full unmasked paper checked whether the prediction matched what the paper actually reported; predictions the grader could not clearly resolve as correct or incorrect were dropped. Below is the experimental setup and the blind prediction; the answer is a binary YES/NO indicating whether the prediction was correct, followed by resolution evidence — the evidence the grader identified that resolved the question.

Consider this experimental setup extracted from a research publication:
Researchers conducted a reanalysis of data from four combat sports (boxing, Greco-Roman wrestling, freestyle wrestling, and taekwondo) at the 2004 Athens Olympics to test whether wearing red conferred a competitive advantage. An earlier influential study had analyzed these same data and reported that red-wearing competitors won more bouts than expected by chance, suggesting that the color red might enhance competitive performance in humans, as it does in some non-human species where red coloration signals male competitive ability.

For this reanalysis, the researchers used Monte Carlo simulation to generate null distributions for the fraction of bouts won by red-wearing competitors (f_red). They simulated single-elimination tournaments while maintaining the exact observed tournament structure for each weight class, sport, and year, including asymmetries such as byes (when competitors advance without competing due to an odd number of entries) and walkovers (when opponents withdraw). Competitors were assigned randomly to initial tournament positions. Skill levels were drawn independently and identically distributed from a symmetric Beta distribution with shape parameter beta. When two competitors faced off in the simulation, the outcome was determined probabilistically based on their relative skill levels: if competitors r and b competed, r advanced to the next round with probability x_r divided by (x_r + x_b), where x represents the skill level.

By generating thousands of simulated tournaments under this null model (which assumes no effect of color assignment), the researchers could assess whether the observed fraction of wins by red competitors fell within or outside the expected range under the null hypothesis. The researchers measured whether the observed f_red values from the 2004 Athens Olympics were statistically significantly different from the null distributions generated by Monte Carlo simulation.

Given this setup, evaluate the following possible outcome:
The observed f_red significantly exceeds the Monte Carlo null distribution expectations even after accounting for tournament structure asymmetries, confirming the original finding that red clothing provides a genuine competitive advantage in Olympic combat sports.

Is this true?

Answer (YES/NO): NO